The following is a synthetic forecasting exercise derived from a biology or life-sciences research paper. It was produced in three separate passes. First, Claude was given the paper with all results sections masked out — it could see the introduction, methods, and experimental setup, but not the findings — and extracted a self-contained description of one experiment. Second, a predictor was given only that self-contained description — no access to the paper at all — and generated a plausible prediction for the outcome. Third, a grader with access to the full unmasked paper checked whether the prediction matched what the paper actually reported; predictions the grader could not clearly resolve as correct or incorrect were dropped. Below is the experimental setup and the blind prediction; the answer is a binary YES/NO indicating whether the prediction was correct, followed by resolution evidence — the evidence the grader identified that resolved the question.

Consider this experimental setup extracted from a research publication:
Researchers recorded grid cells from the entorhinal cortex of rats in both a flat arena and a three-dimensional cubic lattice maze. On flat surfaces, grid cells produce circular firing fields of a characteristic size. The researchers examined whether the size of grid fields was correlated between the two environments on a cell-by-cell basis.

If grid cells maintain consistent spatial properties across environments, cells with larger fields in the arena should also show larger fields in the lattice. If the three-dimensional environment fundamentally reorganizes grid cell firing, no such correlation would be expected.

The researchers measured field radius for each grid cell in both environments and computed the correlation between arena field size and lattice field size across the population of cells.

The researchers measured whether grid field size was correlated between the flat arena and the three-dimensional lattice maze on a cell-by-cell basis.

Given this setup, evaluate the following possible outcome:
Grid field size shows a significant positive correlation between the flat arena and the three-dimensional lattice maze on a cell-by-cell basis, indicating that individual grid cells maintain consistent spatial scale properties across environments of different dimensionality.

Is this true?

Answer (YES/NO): YES